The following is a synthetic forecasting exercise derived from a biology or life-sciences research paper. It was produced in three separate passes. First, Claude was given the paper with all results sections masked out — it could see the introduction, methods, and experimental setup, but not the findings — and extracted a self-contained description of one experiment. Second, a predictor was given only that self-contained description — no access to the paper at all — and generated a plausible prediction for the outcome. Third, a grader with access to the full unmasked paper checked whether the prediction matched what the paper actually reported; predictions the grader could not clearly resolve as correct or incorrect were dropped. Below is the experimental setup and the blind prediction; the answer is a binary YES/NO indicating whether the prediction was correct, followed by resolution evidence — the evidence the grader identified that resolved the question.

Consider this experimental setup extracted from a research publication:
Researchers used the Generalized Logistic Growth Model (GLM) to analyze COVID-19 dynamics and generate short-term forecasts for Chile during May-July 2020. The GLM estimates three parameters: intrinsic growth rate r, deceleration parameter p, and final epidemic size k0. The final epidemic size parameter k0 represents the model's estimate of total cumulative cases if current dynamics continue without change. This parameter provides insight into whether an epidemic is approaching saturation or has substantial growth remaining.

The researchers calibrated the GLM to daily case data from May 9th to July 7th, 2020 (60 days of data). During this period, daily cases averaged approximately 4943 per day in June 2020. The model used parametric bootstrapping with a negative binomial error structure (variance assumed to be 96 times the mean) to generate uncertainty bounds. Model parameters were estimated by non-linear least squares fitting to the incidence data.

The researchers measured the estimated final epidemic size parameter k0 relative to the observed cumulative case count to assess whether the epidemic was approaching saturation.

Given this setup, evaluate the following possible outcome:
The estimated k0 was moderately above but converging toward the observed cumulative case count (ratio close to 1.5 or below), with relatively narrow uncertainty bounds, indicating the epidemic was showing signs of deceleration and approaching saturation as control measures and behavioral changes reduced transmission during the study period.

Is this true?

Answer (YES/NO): YES